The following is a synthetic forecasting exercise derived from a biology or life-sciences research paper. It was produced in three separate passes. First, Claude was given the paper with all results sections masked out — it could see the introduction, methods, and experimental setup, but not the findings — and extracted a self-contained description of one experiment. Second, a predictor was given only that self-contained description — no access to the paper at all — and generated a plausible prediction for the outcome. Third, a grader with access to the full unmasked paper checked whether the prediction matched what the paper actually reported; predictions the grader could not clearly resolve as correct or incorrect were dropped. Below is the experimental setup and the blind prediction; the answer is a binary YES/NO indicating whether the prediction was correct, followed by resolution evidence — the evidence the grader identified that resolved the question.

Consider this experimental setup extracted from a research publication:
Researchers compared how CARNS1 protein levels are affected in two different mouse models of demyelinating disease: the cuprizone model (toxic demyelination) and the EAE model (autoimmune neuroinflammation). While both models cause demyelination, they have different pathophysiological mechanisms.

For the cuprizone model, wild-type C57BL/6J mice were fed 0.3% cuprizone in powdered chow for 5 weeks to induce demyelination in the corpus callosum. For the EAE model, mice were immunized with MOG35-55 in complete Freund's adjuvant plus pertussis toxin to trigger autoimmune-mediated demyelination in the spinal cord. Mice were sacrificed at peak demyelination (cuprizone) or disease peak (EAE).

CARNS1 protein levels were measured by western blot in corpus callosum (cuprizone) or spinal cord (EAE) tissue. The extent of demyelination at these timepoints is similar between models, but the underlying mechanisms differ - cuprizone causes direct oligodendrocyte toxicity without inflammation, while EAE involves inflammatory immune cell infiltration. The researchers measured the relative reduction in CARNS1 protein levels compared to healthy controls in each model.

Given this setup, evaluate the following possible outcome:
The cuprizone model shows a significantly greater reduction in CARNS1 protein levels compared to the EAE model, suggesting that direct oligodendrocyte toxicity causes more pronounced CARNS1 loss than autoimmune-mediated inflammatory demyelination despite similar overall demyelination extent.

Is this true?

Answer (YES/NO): YES